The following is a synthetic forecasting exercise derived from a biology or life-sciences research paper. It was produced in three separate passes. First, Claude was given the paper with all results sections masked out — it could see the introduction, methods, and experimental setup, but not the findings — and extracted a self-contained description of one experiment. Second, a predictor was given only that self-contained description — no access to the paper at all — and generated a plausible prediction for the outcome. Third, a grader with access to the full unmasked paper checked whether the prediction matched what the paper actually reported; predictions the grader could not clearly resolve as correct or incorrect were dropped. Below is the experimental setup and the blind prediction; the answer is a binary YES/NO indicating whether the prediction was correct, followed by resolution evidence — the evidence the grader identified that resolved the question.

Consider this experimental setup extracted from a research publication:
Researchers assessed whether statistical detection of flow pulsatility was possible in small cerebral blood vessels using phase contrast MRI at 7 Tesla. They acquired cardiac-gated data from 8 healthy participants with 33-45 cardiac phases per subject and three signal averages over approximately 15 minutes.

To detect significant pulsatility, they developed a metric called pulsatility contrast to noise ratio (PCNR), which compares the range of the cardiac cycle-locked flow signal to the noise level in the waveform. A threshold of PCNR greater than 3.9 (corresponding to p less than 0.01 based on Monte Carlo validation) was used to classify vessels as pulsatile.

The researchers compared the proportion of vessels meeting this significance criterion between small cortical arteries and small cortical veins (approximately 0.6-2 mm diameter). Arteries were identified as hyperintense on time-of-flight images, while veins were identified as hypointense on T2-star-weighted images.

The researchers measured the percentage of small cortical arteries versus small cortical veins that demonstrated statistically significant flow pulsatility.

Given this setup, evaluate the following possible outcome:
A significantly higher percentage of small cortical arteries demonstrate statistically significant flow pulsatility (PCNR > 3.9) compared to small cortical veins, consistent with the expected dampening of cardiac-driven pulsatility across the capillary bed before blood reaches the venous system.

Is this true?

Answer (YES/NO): NO